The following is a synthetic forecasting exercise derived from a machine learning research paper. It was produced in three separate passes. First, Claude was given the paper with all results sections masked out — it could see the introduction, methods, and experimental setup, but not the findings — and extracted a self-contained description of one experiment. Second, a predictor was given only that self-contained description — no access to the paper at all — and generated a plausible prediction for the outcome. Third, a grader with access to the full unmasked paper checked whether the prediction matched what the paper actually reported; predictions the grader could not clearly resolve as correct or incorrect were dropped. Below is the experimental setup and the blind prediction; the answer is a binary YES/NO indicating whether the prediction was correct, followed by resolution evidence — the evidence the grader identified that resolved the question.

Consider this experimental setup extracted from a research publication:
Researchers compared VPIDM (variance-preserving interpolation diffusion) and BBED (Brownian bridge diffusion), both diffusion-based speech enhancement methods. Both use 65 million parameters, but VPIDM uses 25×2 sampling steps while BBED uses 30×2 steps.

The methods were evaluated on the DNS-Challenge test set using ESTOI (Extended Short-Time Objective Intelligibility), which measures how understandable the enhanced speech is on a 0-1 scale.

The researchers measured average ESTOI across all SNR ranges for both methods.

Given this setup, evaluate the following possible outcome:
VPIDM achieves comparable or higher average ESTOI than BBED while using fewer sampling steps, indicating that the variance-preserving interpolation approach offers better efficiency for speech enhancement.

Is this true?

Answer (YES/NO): NO